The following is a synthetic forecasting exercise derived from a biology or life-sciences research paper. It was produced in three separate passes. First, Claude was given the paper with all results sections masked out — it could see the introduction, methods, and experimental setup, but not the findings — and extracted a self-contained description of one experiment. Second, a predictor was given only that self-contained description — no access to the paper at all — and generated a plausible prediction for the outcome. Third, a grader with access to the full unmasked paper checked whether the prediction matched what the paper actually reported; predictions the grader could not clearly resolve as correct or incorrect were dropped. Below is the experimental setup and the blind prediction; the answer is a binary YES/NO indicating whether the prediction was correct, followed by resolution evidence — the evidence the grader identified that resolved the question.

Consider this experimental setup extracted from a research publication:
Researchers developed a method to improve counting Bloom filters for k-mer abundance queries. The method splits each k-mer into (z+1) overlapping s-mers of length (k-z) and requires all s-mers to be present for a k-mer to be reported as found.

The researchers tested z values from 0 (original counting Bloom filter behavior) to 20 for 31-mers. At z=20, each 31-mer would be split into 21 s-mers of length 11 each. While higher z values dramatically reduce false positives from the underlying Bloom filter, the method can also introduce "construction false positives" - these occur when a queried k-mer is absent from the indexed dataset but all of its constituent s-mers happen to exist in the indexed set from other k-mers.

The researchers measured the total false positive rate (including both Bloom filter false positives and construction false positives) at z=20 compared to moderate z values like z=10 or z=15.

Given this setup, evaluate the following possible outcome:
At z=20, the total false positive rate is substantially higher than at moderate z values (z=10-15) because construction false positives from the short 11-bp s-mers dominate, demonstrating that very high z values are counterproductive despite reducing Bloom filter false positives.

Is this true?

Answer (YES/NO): YES